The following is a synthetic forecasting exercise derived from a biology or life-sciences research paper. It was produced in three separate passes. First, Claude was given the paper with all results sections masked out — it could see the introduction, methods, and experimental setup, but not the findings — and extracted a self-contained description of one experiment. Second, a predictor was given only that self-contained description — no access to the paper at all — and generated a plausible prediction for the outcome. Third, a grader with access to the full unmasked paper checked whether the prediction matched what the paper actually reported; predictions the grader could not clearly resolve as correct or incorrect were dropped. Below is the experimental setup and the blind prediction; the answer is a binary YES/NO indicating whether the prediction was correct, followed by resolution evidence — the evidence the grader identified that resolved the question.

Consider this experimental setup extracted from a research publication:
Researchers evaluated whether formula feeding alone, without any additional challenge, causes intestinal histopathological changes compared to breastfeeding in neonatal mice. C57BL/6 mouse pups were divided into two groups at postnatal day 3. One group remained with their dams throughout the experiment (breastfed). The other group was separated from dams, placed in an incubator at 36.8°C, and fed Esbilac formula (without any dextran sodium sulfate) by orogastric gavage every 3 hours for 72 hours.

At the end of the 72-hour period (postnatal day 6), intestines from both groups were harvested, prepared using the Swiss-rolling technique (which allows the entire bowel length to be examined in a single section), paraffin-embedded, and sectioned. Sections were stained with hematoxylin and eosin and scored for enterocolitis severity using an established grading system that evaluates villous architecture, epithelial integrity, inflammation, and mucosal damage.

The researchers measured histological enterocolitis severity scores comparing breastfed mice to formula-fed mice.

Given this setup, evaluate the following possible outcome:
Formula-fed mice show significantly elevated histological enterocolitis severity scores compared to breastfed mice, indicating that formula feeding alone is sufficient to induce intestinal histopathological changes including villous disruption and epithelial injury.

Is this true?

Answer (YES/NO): NO